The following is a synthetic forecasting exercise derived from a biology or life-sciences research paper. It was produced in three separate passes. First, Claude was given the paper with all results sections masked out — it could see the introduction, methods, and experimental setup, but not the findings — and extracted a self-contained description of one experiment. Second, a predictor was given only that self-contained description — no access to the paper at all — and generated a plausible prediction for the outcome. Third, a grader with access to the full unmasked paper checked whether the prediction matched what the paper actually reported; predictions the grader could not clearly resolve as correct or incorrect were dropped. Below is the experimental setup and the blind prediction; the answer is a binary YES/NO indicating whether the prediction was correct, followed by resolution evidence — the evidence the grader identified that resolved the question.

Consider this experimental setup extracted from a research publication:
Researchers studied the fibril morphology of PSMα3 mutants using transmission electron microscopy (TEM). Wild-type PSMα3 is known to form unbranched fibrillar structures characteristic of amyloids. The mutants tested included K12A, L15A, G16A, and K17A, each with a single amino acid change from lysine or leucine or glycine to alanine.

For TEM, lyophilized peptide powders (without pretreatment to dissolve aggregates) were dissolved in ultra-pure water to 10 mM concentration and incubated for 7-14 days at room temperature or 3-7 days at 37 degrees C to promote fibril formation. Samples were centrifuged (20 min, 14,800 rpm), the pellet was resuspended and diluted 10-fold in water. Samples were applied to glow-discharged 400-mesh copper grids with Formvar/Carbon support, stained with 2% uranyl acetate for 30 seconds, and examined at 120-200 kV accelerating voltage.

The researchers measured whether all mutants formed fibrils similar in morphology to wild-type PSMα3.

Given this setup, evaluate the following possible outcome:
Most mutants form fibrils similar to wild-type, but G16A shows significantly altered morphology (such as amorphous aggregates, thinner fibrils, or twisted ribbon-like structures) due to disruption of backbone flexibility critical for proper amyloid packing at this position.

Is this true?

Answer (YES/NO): NO